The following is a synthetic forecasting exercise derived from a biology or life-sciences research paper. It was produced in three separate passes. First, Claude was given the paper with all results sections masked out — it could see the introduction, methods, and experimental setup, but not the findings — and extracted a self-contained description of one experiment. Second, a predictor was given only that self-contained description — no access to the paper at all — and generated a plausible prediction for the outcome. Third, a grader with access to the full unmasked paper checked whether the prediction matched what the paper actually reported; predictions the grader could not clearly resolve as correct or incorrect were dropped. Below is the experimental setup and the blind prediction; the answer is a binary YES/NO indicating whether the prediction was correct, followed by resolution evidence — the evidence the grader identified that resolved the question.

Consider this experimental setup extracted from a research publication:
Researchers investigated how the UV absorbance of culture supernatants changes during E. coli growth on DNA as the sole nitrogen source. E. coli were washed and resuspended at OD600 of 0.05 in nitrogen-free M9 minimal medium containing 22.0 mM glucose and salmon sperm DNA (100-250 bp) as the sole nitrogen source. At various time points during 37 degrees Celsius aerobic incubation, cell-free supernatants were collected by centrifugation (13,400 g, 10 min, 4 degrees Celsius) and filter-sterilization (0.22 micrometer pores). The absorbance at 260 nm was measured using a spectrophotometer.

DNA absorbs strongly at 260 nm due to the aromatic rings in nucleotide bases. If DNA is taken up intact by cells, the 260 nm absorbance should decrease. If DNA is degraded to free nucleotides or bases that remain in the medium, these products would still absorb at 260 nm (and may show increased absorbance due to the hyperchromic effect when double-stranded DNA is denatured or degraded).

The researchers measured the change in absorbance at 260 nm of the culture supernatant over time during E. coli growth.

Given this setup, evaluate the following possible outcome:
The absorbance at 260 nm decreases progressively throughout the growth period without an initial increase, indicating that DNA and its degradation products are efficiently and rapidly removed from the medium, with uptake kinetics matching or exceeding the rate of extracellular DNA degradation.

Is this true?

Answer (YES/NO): YES